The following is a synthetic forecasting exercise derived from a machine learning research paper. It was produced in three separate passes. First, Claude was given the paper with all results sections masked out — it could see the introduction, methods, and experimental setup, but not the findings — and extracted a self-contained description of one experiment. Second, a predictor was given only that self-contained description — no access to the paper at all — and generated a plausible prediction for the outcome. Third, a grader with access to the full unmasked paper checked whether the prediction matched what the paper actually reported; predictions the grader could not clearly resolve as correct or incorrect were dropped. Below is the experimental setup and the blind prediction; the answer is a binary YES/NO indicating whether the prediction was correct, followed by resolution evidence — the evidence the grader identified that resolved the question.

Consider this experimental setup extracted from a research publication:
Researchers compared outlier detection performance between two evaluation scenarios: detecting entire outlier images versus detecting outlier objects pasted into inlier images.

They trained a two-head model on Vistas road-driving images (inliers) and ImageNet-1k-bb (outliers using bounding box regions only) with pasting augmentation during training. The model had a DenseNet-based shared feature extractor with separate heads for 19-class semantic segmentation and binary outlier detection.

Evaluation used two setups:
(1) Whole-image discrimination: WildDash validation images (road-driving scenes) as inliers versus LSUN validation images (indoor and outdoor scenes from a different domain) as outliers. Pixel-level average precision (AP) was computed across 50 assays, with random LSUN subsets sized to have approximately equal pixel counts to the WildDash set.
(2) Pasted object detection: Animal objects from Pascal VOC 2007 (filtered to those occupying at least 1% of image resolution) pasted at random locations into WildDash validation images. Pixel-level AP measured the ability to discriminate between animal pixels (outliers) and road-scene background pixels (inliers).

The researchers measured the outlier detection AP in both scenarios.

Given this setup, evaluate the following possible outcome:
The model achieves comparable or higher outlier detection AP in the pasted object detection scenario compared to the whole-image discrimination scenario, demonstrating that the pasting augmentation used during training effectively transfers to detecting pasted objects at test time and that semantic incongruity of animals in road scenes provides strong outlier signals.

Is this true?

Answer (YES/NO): NO